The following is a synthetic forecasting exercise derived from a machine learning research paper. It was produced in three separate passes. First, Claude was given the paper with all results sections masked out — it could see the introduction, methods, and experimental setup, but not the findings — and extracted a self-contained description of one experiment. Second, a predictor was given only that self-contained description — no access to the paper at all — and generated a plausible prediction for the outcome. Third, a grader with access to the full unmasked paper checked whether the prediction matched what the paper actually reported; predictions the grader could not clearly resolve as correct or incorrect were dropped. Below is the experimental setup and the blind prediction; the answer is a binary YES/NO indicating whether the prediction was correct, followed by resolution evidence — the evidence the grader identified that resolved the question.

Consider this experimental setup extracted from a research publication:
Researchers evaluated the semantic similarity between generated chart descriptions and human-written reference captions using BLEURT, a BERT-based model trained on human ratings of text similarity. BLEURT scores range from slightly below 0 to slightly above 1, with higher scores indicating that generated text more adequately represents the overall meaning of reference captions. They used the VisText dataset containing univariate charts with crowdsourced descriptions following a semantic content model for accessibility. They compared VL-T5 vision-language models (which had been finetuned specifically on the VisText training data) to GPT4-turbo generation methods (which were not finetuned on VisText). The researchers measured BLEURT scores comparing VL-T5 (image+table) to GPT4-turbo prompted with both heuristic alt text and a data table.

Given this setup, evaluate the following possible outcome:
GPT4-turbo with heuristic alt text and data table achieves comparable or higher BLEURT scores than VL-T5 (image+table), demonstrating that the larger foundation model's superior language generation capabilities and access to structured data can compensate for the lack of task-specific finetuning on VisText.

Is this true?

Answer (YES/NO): YES